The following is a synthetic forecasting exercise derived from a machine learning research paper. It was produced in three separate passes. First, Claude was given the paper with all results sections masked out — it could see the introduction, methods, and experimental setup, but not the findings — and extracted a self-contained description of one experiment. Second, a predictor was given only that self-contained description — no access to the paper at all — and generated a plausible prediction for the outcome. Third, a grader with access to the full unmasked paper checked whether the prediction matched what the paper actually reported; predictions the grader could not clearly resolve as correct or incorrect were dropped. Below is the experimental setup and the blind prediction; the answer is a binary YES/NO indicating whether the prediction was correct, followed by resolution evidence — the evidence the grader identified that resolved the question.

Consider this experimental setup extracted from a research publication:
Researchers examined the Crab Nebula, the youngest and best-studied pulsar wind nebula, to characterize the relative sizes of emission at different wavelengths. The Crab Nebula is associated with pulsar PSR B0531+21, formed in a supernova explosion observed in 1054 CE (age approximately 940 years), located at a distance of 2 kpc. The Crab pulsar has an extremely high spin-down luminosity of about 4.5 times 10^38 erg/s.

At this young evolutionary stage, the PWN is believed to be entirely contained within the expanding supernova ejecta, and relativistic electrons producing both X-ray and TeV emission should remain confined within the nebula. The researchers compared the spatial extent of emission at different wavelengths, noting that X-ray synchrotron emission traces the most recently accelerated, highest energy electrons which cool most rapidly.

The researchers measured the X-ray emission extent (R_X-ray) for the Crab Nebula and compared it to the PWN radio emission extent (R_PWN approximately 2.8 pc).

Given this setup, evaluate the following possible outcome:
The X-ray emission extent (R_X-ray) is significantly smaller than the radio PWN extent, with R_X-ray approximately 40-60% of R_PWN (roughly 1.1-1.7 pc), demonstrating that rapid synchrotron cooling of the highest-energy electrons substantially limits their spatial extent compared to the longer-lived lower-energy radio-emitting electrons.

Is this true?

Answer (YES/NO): NO